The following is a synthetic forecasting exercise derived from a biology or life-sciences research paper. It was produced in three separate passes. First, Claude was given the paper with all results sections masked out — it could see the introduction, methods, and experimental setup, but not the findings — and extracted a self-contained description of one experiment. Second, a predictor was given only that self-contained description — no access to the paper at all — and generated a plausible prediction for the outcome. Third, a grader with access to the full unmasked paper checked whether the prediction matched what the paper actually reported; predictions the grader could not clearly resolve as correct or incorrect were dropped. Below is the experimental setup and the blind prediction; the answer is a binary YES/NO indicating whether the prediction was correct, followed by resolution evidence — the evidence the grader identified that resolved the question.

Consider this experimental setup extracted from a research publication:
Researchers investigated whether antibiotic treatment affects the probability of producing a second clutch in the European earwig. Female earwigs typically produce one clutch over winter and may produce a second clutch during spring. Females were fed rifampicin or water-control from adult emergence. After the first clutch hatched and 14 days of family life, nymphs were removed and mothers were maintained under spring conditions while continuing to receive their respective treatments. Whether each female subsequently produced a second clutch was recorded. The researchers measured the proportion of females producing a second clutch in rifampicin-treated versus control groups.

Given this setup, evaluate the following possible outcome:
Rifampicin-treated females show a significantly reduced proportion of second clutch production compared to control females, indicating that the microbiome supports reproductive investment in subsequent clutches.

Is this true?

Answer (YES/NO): NO